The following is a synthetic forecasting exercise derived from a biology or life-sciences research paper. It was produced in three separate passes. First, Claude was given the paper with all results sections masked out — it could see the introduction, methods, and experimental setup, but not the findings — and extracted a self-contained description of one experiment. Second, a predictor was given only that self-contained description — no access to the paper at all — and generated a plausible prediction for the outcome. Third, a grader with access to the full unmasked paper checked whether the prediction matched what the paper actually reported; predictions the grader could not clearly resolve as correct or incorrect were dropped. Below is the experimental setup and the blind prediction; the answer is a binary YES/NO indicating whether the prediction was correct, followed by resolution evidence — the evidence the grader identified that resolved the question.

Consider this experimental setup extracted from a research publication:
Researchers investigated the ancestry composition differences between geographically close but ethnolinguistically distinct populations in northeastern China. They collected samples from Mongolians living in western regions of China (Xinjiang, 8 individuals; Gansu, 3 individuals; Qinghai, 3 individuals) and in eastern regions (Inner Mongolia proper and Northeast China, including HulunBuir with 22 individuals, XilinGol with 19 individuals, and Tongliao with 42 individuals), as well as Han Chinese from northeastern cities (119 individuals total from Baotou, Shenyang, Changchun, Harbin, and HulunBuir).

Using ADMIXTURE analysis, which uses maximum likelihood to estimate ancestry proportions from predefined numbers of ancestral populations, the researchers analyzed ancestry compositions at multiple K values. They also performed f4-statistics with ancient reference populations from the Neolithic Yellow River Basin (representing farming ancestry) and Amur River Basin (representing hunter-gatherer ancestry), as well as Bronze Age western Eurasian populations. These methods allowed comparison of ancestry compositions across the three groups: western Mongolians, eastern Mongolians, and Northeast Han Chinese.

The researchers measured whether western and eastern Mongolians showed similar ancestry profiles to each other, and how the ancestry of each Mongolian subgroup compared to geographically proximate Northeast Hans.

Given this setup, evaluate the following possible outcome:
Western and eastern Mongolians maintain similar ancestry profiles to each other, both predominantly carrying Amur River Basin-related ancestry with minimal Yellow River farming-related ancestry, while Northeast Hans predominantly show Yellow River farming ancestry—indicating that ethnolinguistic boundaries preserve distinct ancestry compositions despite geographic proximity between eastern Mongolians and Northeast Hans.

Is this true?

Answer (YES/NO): NO